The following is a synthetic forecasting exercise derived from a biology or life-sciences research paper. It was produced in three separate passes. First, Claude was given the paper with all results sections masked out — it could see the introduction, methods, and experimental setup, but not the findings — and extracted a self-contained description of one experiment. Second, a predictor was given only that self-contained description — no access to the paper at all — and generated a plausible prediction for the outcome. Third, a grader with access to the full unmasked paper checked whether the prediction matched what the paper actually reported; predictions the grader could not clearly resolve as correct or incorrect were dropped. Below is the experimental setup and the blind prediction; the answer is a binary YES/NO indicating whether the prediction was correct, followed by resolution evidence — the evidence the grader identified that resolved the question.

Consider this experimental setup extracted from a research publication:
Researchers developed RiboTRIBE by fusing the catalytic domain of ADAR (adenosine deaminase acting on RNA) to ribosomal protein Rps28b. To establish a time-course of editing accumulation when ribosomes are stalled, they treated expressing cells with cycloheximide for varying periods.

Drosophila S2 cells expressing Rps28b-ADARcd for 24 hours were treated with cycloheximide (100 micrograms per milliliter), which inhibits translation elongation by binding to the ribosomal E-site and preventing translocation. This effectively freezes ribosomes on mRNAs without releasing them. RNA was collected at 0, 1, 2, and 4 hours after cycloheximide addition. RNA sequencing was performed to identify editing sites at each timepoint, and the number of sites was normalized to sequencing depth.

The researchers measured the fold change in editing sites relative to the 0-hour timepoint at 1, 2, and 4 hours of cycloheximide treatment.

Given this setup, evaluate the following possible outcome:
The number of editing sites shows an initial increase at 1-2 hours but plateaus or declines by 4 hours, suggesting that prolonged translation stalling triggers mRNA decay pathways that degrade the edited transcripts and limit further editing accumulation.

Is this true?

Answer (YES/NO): NO